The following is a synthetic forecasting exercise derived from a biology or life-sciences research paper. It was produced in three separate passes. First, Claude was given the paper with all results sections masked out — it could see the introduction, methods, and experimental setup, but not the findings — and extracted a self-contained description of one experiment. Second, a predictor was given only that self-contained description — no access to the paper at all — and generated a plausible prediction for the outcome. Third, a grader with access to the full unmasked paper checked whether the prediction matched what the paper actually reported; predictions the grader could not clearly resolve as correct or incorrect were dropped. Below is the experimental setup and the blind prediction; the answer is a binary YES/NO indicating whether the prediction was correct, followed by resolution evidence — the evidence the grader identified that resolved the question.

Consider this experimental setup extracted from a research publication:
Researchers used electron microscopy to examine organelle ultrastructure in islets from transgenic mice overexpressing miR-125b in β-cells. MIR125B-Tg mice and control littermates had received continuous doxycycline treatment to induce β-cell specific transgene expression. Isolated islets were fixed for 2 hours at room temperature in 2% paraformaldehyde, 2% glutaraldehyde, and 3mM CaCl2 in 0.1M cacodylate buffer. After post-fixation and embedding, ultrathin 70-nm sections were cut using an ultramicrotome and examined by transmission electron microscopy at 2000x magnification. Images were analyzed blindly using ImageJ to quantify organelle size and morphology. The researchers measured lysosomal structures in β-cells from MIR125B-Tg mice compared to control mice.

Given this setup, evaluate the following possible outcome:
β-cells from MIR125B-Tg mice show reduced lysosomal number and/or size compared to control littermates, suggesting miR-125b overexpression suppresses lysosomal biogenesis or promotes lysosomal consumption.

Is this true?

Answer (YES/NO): NO